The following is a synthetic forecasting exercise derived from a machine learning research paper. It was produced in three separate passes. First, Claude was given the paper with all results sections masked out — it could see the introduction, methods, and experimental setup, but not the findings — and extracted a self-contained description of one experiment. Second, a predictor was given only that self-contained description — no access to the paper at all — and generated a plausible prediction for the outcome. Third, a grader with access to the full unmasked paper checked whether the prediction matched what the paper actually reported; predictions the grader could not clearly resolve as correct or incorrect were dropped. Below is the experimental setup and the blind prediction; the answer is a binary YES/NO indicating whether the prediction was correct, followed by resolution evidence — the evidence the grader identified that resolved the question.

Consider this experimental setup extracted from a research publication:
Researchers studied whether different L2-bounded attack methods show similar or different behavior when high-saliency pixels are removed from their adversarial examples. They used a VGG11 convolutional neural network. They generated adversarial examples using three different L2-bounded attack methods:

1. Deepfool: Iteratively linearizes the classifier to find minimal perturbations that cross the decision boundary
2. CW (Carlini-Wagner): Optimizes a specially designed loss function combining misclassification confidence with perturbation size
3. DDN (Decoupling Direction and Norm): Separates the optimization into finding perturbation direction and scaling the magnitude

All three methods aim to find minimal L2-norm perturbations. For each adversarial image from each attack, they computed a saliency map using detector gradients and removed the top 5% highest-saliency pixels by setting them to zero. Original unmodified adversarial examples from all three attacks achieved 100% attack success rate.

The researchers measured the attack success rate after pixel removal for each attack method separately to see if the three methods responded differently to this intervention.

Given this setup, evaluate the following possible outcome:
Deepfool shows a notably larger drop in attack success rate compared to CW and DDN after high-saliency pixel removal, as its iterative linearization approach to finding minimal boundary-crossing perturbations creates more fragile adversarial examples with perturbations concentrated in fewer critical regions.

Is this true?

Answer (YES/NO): NO